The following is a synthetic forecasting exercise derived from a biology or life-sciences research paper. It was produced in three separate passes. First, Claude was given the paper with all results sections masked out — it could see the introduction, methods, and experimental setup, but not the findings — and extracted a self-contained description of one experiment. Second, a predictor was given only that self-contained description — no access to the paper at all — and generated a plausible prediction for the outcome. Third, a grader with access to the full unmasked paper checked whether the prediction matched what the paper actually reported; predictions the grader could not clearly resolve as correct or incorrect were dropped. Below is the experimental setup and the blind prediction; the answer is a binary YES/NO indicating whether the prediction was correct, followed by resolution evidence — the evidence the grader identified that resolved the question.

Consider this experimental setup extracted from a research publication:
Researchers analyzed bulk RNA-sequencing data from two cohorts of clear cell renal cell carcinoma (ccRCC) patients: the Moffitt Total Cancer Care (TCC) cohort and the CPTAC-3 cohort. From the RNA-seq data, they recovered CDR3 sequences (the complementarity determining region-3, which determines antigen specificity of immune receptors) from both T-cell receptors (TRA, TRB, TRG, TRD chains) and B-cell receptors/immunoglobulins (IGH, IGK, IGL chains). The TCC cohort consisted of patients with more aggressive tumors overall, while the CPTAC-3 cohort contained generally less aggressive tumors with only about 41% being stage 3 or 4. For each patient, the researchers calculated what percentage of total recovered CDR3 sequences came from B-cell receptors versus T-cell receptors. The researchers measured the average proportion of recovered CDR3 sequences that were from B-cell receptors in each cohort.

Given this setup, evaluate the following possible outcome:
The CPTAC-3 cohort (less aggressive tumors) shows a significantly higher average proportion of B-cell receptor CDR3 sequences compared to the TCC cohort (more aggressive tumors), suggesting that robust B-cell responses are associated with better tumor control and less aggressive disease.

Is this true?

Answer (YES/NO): NO